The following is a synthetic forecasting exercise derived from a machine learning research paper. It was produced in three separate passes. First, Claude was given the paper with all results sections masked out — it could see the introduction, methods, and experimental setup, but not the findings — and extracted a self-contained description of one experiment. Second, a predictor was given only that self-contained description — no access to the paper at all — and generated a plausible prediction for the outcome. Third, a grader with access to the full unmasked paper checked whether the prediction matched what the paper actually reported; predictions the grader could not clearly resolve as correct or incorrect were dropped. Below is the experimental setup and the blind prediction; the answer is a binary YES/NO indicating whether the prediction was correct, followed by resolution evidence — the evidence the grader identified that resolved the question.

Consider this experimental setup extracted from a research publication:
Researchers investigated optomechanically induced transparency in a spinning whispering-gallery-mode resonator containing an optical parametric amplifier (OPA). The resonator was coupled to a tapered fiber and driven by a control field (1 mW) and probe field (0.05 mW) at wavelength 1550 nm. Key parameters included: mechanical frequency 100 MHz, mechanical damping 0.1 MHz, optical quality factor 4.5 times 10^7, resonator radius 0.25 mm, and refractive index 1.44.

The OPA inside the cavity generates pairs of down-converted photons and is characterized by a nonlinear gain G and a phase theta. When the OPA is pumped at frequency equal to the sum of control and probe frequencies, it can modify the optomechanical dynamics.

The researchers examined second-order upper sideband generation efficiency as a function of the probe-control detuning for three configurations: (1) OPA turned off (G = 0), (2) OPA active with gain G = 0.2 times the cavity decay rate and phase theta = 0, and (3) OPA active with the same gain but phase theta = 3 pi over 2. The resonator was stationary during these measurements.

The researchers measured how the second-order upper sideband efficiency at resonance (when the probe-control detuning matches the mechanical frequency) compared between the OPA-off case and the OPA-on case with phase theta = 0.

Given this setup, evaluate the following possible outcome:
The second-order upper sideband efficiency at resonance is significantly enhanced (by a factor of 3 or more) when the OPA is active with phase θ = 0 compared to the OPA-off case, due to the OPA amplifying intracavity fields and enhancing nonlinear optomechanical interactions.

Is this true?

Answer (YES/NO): NO